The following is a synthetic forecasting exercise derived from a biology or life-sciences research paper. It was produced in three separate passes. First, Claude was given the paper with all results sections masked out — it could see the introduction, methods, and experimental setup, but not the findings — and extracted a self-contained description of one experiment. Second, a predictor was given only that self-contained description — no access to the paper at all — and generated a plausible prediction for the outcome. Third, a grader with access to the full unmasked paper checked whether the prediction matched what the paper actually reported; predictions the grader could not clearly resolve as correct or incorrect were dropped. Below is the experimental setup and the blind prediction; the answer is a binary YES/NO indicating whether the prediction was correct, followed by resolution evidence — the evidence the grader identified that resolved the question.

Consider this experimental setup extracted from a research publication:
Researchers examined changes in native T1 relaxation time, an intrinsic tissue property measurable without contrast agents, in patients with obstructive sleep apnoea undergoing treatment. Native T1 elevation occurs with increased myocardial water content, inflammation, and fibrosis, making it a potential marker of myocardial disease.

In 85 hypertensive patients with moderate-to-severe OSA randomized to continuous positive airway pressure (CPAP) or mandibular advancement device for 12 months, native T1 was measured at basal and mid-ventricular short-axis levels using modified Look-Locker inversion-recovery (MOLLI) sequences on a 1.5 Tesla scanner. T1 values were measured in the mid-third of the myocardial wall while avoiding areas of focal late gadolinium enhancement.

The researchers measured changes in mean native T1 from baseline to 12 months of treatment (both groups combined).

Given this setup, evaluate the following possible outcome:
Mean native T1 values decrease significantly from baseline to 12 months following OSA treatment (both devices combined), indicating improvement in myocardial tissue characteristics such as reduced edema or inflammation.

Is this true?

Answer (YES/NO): NO